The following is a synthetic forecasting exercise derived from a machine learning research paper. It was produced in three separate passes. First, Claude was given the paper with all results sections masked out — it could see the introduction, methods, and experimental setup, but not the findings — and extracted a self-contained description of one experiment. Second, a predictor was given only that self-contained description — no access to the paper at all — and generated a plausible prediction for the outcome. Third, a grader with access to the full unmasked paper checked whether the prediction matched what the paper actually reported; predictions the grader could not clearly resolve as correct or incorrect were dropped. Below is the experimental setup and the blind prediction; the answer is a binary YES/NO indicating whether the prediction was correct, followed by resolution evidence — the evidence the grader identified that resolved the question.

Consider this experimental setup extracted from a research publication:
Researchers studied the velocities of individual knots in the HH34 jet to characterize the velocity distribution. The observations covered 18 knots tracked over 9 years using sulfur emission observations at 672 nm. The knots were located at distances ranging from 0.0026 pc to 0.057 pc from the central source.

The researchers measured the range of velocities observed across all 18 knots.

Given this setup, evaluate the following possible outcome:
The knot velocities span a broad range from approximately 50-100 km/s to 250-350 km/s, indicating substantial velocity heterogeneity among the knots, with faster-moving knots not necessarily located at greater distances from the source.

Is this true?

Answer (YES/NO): NO